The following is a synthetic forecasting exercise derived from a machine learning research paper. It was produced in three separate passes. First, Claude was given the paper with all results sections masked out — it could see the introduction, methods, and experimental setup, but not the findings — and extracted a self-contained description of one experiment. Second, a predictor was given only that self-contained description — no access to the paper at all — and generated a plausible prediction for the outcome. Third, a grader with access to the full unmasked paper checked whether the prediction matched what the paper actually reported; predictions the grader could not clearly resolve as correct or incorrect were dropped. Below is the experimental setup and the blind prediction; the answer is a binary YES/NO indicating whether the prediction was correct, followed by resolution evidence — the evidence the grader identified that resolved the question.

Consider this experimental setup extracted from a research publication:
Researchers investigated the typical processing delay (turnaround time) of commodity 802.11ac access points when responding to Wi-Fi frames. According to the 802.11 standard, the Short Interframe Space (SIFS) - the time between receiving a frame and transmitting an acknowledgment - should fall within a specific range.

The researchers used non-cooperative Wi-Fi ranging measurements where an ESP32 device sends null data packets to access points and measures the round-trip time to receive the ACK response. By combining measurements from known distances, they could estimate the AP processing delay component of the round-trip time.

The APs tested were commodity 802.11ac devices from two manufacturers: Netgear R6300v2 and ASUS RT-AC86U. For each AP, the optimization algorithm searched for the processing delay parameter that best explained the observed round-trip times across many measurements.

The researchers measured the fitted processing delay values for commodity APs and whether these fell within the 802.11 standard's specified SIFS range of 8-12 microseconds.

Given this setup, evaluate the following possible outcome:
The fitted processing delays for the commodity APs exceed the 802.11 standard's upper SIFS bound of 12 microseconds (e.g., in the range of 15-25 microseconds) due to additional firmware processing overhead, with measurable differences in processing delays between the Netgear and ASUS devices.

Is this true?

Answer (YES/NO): NO